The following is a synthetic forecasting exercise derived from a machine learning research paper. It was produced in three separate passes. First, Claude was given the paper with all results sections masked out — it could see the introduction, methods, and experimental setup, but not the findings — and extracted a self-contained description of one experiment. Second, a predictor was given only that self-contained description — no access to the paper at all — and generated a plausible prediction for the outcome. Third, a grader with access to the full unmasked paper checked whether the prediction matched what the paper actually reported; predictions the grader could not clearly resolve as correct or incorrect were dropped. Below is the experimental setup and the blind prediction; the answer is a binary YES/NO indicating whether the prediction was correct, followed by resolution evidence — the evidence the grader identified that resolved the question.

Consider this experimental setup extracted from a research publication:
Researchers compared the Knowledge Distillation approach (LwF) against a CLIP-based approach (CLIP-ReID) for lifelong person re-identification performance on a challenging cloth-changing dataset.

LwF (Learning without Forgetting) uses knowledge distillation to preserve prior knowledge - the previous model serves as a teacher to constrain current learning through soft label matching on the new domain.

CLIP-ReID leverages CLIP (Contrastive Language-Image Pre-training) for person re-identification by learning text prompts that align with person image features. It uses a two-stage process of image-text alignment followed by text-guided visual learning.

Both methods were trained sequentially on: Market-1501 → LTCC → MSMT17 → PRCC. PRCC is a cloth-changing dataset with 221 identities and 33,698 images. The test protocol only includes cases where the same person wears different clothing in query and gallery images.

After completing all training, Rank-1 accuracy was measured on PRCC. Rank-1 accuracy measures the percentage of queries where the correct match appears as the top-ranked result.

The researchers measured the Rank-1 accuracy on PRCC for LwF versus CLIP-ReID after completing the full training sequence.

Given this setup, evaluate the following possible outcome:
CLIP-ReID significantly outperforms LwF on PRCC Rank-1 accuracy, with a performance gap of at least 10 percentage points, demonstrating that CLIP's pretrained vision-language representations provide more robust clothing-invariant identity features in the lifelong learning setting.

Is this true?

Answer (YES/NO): NO